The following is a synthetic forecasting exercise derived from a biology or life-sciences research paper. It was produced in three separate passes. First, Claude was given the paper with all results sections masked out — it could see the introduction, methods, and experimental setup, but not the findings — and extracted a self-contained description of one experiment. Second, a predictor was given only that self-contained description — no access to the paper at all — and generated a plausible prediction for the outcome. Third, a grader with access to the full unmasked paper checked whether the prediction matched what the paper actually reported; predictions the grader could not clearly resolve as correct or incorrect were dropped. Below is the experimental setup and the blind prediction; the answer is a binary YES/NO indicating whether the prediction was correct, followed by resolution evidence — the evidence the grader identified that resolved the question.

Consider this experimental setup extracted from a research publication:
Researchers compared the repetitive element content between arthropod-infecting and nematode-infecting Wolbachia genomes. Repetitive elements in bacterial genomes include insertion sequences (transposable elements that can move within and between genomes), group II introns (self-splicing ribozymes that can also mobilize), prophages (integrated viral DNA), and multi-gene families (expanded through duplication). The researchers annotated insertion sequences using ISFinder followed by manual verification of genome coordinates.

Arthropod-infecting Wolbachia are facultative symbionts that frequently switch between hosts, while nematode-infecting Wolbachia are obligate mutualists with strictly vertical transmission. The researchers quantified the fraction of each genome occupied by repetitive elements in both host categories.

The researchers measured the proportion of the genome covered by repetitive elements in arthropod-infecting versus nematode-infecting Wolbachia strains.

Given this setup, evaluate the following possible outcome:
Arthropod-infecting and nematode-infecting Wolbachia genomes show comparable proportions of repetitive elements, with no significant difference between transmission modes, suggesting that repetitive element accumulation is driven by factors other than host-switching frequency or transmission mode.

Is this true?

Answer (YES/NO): NO